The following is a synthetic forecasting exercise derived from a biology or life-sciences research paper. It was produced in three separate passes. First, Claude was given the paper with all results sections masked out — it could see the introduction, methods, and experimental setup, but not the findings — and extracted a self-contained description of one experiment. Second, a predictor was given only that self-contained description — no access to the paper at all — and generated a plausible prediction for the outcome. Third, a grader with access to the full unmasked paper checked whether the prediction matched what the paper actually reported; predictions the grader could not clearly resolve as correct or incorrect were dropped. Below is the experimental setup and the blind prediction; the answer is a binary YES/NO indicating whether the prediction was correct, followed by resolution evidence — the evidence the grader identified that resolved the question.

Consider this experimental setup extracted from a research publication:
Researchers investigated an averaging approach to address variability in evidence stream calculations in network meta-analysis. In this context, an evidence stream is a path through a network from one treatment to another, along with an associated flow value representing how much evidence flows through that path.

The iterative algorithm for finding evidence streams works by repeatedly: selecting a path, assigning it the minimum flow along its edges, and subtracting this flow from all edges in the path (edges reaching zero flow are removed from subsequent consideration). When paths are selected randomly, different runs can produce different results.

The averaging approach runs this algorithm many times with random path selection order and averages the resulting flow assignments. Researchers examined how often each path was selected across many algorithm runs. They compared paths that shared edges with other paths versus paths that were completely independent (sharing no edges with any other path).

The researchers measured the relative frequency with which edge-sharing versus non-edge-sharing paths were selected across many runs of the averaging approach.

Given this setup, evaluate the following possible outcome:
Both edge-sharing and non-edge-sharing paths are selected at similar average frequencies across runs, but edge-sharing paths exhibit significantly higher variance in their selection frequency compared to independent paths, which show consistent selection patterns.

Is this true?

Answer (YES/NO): NO